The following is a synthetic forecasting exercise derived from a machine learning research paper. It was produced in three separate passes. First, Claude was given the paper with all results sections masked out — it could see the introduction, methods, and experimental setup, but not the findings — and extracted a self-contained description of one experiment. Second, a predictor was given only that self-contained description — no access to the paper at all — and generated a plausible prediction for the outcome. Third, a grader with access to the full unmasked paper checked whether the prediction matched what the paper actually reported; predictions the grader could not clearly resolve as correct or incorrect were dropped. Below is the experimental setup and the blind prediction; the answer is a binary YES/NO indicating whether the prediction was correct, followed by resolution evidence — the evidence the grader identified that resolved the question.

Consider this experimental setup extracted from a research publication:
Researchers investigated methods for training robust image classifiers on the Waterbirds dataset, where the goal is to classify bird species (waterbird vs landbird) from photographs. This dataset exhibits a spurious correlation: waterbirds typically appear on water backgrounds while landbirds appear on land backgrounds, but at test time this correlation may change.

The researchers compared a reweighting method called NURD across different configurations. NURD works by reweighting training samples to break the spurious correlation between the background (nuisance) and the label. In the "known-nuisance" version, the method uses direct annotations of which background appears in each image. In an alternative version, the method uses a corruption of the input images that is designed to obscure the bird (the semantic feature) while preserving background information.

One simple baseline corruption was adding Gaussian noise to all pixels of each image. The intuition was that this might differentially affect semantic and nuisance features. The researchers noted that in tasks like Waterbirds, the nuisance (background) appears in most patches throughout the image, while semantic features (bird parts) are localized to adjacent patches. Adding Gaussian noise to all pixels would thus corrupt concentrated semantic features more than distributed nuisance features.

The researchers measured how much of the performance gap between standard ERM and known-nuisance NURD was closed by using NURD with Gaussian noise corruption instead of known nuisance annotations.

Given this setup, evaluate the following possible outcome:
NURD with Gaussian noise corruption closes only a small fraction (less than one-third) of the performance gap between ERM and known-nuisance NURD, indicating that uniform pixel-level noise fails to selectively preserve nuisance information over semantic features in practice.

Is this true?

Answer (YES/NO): NO